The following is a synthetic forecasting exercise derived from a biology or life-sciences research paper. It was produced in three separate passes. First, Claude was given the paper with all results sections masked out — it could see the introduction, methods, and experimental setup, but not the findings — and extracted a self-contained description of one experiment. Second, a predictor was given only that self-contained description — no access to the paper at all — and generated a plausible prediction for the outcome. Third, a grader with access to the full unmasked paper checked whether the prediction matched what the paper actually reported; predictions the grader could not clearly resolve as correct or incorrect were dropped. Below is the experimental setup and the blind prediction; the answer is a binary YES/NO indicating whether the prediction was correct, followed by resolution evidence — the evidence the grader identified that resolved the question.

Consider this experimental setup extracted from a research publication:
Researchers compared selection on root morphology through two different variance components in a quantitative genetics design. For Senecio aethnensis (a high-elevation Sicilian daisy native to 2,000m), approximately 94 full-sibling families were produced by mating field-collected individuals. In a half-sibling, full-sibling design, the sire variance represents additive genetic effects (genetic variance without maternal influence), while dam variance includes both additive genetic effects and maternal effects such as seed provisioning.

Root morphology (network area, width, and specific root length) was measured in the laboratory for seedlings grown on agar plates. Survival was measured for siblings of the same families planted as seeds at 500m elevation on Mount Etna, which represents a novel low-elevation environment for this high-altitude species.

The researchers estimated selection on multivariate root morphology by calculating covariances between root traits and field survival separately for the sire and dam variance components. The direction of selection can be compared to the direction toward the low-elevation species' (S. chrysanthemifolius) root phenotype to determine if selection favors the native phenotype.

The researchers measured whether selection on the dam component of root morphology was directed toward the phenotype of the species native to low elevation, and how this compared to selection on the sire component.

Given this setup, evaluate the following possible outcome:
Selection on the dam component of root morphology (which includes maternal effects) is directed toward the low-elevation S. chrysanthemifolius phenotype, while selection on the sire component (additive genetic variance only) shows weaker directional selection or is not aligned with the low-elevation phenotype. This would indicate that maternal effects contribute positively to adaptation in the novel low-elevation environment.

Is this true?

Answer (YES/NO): YES